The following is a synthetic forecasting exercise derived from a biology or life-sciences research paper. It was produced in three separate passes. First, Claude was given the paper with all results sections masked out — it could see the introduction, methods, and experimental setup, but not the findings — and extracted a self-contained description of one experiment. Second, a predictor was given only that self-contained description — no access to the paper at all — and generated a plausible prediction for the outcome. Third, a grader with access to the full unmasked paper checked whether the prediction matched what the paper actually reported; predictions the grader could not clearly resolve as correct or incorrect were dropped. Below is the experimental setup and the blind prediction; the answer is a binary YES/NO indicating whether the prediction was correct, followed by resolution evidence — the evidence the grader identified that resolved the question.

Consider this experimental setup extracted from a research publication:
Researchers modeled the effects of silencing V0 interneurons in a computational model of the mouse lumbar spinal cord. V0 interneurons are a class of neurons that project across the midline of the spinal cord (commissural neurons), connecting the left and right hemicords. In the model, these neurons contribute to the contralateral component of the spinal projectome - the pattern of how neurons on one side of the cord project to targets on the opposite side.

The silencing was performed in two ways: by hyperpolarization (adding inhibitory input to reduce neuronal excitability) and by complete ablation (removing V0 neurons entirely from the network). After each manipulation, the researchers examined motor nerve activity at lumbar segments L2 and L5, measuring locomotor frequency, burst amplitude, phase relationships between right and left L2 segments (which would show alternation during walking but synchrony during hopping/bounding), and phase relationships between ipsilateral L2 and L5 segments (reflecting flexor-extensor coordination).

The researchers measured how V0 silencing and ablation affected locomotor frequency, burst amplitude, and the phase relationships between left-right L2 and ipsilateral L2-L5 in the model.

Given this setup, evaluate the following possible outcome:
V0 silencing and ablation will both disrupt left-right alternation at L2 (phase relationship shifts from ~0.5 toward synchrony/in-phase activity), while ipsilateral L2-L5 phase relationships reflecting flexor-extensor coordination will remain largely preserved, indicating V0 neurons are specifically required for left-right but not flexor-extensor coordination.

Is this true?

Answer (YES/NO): YES